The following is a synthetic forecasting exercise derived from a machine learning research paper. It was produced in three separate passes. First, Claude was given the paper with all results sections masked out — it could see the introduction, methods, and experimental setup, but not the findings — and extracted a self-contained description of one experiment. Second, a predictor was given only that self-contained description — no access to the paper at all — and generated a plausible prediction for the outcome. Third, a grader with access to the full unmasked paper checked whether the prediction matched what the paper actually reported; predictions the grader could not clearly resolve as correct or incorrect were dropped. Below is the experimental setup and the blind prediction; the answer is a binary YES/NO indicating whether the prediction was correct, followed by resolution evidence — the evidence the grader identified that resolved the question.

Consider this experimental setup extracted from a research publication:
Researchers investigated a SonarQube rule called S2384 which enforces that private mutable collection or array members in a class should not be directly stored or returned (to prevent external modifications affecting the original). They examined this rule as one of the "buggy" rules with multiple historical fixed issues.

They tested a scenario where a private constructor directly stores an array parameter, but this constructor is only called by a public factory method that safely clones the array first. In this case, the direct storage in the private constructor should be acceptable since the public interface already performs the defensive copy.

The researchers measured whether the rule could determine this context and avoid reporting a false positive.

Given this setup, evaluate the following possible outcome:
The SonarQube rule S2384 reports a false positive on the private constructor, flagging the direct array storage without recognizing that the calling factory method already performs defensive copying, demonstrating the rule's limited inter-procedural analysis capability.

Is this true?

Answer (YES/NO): YES